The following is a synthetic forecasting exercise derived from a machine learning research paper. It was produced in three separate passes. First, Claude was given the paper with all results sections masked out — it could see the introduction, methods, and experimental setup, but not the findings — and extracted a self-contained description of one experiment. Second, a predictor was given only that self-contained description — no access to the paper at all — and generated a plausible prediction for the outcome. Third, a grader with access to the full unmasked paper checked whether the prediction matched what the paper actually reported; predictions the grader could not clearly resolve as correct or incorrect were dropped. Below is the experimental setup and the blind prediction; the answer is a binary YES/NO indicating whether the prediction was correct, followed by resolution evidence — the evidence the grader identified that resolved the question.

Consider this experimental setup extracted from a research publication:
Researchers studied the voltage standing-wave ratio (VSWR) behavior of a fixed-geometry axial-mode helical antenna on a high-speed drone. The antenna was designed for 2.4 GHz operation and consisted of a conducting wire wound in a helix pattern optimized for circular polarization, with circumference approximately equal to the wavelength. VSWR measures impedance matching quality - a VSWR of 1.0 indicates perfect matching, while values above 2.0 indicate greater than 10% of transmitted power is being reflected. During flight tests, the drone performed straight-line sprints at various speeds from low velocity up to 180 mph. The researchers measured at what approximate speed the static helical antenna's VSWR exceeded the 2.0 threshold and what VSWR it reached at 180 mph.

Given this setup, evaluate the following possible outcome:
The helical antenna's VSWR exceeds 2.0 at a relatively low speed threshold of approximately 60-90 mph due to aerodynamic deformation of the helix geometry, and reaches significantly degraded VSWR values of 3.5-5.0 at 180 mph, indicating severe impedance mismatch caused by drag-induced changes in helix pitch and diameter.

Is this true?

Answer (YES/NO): NO